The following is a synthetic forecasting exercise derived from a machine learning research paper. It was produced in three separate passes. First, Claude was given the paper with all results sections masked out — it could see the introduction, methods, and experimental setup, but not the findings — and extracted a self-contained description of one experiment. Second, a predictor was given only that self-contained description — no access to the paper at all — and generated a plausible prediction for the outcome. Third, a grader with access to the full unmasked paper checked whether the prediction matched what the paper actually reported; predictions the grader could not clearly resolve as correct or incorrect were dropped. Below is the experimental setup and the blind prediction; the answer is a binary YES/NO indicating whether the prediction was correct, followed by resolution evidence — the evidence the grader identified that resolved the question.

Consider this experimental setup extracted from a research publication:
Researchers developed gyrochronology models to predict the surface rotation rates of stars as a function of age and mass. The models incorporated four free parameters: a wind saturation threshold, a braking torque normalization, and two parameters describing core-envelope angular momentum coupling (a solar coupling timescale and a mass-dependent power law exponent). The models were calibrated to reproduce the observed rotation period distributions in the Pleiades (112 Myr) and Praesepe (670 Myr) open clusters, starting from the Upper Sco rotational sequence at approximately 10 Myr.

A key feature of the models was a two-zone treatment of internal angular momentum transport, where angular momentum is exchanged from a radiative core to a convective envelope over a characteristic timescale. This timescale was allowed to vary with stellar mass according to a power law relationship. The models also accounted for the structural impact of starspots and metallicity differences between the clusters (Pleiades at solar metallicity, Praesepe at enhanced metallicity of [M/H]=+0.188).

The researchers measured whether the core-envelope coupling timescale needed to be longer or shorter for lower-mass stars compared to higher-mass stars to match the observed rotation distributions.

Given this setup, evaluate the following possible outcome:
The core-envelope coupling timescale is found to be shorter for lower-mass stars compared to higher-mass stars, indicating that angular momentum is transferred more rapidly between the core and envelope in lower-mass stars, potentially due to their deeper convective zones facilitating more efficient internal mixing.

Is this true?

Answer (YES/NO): NO